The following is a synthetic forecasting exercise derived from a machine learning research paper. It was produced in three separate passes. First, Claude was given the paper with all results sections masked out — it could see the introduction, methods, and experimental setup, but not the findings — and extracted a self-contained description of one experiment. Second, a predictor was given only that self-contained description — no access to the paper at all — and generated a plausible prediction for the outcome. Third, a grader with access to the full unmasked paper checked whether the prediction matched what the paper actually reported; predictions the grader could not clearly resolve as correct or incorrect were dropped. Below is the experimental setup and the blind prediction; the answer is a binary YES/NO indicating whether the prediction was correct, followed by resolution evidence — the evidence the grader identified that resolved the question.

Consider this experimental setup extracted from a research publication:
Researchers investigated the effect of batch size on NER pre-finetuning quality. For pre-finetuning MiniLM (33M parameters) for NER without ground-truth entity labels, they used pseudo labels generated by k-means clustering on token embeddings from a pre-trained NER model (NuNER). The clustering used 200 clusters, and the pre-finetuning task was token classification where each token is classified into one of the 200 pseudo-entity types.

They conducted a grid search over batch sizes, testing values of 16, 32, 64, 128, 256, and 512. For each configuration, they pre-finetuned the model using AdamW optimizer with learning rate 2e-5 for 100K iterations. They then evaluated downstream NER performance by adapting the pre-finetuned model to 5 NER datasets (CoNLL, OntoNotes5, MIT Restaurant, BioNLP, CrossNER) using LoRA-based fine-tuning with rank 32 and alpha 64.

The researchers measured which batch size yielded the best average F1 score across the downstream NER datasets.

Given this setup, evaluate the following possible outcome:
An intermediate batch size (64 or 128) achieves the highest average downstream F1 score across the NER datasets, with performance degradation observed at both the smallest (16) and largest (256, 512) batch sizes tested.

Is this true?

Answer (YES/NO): NO